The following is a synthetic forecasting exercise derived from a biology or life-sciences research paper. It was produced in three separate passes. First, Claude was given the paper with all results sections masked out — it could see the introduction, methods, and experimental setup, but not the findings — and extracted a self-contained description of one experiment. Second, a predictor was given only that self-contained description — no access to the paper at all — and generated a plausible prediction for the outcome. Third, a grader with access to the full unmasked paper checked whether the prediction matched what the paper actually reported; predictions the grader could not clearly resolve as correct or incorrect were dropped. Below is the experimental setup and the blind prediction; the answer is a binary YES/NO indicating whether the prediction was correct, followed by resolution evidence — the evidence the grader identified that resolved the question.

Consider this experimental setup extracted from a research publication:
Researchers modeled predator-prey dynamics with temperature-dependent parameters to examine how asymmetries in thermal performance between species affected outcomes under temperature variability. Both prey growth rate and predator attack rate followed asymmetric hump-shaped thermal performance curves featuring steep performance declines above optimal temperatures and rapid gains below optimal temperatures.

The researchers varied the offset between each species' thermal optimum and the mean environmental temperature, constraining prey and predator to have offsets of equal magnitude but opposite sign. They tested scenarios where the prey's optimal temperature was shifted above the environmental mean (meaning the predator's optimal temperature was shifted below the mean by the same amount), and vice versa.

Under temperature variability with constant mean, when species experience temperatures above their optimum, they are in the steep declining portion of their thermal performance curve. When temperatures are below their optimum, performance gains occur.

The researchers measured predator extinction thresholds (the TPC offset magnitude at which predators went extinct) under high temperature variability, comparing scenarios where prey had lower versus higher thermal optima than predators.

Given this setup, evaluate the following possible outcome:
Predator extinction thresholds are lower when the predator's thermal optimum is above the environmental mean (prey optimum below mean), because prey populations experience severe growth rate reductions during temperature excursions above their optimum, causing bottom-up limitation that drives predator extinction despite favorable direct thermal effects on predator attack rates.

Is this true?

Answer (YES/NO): NO